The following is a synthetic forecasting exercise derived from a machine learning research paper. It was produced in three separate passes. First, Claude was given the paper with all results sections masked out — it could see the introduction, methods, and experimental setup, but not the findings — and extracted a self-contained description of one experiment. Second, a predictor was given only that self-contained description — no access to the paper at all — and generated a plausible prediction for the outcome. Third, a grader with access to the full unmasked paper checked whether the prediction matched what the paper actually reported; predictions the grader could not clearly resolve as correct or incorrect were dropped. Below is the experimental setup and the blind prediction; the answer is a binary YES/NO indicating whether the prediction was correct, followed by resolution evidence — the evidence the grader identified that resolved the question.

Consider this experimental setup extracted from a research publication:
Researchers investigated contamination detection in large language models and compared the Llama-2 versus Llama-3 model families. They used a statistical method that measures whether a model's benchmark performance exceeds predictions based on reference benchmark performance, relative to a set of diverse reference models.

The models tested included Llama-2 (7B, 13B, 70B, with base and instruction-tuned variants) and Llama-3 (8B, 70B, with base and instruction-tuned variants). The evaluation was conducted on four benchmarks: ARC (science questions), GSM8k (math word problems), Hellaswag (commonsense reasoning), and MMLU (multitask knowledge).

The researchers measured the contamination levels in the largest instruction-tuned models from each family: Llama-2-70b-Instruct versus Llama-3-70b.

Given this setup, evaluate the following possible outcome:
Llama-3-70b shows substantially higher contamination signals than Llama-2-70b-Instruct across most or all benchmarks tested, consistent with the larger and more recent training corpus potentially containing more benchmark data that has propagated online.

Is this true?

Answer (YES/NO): NO